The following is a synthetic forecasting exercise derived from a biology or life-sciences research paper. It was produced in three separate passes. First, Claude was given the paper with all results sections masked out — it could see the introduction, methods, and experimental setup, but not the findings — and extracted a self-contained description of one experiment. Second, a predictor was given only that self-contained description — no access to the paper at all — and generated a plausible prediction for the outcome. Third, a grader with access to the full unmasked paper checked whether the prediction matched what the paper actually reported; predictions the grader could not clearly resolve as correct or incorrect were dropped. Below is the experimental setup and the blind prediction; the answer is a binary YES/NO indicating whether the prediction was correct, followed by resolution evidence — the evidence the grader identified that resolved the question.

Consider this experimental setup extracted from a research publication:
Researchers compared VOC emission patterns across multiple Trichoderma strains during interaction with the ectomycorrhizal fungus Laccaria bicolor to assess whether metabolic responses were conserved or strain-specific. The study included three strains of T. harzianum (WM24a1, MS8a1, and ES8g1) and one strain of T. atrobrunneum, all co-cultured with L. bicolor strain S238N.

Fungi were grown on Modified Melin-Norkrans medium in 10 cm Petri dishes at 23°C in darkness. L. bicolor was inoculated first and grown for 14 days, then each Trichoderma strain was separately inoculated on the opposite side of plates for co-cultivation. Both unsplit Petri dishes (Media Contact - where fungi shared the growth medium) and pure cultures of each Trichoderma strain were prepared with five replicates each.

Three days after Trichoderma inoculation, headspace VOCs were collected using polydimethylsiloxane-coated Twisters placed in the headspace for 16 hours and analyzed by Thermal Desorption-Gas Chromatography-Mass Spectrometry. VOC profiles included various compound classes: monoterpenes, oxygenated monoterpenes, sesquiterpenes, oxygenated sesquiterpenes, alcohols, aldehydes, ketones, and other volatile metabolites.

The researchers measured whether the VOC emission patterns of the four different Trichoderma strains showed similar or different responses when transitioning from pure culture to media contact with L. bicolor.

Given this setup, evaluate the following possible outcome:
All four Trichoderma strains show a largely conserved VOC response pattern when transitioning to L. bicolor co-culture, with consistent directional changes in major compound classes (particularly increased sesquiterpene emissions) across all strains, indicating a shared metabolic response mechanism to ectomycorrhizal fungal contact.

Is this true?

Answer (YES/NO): NO